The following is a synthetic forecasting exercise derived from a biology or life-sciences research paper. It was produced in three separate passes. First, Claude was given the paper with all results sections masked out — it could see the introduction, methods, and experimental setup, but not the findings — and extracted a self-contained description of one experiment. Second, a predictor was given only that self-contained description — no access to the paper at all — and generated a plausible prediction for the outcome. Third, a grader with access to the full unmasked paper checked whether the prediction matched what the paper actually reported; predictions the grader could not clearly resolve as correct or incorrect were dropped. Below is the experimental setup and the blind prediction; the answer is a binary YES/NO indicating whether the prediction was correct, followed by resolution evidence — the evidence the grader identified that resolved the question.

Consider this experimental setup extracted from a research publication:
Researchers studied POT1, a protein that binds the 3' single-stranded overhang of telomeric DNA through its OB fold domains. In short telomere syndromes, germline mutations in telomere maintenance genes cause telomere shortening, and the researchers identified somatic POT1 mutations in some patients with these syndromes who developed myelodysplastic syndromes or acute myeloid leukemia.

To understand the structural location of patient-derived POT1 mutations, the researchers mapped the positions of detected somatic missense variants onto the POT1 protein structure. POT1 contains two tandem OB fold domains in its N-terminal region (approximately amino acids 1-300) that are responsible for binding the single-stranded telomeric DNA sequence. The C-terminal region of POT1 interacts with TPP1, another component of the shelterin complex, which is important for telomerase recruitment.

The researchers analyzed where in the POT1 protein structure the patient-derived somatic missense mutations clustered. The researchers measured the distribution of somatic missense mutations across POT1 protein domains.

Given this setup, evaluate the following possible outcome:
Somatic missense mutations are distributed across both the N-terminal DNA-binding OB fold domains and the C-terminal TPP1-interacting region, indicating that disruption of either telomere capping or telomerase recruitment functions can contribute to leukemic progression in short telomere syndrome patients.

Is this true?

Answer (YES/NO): NO